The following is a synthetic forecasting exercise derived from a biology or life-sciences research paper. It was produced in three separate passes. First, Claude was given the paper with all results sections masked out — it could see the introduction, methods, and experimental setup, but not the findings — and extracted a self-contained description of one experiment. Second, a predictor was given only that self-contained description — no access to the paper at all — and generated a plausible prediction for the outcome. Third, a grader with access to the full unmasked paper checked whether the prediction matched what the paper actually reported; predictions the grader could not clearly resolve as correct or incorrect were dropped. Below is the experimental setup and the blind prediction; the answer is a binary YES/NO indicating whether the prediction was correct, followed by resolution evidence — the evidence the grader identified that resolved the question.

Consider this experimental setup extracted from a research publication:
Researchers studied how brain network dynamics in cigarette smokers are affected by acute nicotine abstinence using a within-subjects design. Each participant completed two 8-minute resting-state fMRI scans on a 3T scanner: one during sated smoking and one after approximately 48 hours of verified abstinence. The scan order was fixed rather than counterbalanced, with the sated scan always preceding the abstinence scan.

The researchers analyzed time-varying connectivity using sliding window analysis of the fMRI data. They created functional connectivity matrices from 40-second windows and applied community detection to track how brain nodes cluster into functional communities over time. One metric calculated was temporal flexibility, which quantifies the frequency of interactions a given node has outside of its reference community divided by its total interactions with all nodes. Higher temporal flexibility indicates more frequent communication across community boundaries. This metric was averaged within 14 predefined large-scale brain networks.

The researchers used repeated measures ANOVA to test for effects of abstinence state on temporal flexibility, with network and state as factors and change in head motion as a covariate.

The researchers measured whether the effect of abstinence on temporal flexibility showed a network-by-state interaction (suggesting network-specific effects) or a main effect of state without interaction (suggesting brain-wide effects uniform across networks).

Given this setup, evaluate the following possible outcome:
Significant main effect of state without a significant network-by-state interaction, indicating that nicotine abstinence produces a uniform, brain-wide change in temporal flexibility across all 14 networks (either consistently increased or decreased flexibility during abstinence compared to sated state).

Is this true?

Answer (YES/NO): YES